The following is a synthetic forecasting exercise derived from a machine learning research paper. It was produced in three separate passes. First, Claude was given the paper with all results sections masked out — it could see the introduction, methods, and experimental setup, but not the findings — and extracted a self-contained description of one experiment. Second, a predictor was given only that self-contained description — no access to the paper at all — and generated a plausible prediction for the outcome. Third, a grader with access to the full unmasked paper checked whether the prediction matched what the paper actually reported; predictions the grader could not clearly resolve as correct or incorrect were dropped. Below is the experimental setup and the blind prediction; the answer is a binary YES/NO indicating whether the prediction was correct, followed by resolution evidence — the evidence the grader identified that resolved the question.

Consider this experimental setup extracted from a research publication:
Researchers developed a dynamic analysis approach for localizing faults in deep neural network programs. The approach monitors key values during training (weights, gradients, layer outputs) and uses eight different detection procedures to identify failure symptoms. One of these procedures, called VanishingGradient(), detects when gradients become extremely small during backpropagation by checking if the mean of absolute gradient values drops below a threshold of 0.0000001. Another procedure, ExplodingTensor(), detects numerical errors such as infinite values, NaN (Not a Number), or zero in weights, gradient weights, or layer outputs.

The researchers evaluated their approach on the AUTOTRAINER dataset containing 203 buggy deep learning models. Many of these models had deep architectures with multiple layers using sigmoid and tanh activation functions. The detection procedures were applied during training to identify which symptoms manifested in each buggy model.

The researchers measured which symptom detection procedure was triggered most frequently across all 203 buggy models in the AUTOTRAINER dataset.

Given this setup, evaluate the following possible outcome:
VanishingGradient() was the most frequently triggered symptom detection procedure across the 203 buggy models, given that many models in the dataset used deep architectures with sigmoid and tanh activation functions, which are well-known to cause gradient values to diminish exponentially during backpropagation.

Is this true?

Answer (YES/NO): NO